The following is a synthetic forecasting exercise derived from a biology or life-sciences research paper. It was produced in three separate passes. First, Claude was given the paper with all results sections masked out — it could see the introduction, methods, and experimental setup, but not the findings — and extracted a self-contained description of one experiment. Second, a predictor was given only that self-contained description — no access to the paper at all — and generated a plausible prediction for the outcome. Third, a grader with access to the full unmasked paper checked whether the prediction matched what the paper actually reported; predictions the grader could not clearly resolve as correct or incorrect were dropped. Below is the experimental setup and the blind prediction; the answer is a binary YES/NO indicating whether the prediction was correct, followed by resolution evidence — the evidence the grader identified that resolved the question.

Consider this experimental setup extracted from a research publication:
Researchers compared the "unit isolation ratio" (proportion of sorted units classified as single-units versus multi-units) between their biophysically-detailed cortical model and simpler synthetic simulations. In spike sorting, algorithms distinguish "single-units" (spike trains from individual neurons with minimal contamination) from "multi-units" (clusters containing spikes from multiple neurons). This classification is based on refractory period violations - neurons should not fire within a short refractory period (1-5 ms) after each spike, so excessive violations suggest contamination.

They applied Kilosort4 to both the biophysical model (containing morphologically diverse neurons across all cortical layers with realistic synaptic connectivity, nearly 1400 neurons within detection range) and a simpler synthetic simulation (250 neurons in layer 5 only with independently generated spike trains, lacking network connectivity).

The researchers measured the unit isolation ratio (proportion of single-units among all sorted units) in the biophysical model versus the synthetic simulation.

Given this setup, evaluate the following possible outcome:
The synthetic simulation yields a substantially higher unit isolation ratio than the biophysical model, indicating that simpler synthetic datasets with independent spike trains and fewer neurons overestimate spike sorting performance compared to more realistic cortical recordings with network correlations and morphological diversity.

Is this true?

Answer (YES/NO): YES